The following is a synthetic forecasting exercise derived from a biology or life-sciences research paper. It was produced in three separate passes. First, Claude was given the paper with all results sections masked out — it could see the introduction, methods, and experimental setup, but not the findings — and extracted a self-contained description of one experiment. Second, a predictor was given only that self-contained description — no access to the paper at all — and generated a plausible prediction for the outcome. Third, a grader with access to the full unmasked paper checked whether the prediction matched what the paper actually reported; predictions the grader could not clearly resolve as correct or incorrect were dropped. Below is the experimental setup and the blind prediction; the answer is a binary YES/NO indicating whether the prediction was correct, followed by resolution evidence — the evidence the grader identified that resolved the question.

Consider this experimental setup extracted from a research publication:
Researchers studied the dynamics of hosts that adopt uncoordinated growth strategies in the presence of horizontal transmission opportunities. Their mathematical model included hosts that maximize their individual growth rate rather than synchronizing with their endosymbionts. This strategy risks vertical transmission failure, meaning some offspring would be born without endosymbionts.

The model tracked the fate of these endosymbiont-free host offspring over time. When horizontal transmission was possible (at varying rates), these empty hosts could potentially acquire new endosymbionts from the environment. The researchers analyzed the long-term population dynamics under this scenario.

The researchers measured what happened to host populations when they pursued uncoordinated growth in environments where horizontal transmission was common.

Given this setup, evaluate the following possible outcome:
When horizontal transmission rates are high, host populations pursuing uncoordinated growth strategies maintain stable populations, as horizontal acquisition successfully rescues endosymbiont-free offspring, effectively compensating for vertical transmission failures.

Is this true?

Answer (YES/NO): YES